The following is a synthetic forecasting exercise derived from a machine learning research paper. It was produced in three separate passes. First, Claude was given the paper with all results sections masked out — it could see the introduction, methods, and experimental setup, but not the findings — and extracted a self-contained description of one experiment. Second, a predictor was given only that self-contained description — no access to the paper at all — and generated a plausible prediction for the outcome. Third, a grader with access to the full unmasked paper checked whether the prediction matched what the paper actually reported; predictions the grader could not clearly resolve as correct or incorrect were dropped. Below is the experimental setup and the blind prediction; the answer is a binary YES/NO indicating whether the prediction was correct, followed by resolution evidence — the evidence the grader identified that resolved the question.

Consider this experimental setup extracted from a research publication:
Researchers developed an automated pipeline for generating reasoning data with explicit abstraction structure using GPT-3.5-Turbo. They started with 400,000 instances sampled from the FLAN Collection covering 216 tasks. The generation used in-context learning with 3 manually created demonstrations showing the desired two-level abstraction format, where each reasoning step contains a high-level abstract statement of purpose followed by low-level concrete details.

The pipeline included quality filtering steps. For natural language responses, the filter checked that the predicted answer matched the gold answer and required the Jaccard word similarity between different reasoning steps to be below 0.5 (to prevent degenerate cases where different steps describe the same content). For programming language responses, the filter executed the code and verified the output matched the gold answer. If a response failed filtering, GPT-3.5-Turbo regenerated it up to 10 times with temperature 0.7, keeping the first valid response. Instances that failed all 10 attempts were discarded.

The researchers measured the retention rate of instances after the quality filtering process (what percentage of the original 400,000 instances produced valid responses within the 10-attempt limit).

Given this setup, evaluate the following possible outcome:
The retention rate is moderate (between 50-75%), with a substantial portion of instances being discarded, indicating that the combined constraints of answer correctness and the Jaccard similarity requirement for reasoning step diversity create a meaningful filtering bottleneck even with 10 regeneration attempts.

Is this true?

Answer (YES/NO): NO